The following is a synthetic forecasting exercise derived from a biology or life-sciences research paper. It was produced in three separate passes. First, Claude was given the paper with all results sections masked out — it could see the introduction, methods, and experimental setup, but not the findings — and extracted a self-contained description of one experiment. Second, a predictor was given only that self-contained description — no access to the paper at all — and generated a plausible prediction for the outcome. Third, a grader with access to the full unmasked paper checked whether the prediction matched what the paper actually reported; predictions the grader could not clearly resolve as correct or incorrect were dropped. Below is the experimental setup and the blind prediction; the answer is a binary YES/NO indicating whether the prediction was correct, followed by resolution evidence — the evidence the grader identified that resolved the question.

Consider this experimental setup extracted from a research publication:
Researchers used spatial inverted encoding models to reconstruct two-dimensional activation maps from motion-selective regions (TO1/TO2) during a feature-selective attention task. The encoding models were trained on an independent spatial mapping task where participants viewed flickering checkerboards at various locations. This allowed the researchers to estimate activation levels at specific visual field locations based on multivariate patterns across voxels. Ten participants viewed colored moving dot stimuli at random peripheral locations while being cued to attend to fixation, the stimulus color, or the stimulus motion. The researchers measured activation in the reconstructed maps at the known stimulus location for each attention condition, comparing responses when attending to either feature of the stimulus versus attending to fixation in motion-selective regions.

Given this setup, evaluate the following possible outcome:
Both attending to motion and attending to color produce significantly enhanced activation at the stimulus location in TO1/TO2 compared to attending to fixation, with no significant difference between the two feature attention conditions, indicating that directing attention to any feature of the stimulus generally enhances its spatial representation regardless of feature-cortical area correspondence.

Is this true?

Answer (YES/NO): NO